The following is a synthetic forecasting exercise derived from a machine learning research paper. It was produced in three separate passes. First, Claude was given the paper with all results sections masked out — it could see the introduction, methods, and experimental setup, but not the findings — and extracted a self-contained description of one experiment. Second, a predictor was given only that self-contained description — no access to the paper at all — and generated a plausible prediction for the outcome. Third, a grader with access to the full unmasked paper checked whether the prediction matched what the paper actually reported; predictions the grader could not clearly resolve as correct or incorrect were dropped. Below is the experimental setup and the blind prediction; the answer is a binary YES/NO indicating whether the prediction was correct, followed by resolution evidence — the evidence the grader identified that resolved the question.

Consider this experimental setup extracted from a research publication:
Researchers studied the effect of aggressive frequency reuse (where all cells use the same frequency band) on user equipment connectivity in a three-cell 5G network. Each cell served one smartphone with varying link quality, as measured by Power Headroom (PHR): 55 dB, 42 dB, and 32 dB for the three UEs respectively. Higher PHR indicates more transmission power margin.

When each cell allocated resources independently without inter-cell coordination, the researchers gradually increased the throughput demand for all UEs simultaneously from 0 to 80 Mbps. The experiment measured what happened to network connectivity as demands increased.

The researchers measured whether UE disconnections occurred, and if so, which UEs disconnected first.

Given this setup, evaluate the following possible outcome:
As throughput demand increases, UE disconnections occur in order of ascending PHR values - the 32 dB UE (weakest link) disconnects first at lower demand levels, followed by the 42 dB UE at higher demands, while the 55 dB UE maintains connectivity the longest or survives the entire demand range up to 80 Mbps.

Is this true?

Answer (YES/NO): NO